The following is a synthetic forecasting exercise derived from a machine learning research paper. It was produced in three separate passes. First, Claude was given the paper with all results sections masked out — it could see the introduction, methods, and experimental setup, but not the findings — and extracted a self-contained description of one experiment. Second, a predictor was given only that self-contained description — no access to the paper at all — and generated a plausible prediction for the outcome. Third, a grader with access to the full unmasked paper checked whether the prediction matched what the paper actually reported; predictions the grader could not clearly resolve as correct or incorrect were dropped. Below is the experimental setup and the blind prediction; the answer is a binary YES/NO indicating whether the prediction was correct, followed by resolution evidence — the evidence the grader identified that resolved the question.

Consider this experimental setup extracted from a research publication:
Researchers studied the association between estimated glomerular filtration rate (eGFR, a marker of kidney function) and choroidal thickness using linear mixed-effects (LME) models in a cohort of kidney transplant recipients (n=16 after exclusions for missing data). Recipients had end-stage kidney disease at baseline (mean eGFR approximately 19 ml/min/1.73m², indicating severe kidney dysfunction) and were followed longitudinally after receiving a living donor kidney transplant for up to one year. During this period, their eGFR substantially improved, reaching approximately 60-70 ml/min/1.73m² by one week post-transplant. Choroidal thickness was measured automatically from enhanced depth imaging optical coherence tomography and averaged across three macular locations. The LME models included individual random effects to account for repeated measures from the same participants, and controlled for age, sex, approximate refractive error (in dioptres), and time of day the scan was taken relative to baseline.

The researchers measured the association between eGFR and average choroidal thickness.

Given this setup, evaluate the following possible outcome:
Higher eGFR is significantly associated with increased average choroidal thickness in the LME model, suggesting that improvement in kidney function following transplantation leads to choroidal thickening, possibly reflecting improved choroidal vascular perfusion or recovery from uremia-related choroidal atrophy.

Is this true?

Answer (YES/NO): YES